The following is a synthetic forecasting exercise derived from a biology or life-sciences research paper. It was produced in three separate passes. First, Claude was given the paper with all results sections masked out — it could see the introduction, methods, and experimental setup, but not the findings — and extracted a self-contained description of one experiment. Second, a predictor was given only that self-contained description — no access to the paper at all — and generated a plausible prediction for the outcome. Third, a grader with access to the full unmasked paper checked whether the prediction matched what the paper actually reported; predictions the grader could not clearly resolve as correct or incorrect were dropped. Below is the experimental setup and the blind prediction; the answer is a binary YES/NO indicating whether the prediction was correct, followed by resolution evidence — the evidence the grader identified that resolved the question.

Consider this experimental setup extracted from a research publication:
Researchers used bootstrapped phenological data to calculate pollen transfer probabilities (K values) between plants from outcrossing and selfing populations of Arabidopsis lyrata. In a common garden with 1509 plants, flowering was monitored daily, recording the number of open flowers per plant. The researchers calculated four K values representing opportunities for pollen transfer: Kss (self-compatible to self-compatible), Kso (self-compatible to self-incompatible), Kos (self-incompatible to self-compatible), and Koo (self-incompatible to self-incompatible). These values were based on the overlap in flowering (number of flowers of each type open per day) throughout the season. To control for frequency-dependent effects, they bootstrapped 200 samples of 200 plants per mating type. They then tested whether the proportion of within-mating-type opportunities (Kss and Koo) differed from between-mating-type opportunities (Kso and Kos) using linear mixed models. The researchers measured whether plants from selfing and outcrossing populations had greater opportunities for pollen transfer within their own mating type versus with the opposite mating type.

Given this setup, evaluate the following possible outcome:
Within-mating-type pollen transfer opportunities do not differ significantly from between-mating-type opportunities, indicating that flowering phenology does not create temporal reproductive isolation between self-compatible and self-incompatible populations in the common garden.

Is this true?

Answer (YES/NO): YES